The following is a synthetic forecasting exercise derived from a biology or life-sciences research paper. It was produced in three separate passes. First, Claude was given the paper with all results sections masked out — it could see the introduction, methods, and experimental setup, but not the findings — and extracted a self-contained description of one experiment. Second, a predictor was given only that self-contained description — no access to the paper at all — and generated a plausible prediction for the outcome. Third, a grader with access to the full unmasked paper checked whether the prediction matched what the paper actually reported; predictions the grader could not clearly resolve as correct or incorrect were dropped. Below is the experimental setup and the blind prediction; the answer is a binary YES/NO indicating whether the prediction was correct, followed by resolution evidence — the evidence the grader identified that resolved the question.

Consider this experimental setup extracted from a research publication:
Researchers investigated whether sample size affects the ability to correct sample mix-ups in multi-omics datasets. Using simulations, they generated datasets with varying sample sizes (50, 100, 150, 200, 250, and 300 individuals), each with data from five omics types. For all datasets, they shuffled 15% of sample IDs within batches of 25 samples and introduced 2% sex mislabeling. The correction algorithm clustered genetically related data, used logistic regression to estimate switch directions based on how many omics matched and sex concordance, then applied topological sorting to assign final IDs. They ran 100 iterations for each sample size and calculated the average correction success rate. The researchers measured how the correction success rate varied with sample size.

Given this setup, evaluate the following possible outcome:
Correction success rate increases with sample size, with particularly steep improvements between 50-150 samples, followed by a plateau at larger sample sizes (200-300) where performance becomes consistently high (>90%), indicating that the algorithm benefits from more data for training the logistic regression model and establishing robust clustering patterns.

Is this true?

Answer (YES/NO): NO